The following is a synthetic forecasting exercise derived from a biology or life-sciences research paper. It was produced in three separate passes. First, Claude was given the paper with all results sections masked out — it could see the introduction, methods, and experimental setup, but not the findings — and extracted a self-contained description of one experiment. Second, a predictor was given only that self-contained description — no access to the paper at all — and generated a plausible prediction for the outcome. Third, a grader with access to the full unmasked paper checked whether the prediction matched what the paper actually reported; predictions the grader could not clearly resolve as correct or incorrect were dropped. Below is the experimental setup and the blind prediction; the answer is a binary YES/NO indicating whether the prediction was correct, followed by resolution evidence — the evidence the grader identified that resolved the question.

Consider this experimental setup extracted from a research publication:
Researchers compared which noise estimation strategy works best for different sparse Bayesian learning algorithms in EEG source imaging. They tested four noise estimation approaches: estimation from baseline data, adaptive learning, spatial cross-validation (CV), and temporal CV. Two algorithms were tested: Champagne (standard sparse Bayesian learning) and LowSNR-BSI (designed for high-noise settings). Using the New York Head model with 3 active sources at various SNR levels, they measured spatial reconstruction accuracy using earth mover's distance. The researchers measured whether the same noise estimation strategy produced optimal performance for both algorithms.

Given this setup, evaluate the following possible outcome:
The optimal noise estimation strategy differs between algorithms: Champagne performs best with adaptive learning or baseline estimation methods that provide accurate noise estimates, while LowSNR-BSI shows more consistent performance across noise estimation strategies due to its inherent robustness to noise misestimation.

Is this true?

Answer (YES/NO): NO